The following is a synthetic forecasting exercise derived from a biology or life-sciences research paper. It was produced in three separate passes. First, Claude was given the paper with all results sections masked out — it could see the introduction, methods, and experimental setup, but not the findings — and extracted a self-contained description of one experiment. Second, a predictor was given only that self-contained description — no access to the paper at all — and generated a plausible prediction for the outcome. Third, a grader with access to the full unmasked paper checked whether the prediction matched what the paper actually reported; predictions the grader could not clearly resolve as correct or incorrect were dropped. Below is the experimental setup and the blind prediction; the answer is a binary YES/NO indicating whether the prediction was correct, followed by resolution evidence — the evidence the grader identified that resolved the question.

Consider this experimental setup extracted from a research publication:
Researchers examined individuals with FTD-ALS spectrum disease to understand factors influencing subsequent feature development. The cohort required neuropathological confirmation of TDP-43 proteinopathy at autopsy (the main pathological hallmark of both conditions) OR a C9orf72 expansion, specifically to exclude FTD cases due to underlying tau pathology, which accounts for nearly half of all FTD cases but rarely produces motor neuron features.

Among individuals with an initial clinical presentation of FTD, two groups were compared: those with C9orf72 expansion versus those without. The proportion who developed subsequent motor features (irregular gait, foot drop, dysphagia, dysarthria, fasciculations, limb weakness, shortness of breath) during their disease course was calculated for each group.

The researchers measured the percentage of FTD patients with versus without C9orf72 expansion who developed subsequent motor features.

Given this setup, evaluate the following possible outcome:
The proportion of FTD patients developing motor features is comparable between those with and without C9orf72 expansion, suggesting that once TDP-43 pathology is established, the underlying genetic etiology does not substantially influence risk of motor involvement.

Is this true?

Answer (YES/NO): NO